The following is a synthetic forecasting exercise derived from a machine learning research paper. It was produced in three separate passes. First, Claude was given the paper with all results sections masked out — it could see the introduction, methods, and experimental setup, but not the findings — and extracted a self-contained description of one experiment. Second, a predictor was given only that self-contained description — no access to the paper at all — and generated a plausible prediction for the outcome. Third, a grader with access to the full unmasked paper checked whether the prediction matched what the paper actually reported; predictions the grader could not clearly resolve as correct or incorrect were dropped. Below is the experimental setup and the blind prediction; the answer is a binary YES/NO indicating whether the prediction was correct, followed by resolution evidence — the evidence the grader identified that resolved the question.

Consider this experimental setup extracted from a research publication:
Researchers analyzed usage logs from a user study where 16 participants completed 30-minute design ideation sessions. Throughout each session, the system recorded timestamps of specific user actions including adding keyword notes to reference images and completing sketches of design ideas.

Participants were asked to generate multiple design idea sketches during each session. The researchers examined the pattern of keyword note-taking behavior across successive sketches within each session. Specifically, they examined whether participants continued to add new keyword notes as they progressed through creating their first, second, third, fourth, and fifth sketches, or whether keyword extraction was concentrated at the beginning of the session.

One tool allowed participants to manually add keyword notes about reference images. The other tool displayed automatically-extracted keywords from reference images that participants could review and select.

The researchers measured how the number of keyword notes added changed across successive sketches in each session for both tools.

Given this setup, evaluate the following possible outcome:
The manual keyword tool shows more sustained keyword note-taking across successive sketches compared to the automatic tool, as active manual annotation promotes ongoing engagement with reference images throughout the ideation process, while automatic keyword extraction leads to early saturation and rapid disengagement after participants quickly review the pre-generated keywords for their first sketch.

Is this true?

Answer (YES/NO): NO